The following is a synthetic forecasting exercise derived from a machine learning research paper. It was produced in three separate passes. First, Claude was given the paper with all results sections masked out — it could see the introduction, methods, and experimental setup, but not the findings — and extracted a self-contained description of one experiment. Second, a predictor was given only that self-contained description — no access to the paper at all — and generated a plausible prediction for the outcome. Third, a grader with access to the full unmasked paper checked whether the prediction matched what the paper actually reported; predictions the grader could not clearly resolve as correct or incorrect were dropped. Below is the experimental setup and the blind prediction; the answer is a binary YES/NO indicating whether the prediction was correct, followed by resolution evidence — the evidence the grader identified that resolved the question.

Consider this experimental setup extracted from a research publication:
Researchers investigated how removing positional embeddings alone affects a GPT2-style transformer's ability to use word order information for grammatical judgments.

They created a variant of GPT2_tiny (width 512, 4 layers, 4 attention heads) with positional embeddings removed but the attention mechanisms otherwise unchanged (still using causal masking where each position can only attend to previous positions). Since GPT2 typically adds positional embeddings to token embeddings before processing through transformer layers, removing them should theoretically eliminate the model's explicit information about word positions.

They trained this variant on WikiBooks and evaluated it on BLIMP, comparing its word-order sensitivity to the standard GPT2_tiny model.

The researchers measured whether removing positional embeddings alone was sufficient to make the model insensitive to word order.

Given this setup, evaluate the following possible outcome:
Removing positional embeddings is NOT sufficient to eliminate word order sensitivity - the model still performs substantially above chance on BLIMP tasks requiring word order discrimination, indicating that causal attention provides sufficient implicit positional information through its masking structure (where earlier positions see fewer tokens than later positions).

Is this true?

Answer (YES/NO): YES